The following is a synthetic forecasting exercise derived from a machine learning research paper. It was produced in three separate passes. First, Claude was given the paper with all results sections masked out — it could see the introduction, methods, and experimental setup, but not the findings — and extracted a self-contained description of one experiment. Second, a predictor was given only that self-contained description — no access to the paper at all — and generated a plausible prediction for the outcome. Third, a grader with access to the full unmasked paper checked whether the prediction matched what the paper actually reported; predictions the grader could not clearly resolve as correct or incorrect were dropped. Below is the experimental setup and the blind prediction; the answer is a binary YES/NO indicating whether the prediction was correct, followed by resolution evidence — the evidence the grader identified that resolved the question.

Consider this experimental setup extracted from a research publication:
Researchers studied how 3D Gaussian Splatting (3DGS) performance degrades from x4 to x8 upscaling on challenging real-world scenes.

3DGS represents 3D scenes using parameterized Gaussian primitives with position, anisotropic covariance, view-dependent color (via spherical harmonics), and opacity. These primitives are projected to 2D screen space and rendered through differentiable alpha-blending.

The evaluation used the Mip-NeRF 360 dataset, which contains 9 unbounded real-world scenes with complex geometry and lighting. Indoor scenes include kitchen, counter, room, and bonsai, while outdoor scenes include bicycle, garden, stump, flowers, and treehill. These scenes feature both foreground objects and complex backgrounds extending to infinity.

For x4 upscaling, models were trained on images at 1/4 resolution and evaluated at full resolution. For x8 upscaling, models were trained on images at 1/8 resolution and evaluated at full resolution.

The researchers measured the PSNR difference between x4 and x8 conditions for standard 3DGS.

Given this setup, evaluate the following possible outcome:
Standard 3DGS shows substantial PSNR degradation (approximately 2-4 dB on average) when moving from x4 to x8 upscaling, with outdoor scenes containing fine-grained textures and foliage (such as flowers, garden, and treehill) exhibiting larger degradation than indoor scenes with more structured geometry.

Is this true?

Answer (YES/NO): NO